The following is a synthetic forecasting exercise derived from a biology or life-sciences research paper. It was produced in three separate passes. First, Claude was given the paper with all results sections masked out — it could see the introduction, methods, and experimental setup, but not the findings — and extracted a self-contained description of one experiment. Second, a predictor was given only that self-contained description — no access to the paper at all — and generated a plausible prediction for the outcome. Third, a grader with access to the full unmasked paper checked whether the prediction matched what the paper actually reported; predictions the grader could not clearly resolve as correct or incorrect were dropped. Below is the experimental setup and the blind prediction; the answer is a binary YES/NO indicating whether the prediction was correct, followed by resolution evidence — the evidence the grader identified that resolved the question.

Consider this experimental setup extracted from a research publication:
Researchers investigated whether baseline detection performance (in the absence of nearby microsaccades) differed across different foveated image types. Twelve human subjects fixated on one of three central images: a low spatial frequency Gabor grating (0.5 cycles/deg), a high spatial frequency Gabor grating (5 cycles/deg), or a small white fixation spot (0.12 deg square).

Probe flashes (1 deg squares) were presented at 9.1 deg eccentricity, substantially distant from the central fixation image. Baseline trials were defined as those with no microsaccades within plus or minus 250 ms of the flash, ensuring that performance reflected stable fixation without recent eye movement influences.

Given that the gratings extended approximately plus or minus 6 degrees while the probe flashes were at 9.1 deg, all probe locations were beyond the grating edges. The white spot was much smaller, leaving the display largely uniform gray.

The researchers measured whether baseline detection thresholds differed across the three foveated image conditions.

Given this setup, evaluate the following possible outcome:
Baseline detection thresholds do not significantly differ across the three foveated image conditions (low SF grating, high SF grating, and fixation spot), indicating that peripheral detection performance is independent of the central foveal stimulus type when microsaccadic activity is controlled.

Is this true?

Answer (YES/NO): YES